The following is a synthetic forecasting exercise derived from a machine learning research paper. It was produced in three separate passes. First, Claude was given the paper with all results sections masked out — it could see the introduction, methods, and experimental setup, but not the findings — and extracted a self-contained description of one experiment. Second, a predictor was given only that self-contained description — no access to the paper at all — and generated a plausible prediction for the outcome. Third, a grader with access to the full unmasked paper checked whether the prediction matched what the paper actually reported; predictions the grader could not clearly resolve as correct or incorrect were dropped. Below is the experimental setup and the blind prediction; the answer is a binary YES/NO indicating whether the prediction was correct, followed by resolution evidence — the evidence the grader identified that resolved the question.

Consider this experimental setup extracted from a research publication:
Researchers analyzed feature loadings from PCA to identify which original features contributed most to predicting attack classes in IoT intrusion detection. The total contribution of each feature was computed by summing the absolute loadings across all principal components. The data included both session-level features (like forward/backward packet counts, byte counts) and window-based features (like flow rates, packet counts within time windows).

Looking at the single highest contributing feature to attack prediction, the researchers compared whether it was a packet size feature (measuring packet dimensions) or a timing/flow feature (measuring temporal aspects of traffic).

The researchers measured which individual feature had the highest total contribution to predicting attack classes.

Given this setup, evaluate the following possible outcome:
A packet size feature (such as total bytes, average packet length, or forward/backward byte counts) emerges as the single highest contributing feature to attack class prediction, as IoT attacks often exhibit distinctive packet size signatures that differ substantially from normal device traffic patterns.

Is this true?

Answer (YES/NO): YES